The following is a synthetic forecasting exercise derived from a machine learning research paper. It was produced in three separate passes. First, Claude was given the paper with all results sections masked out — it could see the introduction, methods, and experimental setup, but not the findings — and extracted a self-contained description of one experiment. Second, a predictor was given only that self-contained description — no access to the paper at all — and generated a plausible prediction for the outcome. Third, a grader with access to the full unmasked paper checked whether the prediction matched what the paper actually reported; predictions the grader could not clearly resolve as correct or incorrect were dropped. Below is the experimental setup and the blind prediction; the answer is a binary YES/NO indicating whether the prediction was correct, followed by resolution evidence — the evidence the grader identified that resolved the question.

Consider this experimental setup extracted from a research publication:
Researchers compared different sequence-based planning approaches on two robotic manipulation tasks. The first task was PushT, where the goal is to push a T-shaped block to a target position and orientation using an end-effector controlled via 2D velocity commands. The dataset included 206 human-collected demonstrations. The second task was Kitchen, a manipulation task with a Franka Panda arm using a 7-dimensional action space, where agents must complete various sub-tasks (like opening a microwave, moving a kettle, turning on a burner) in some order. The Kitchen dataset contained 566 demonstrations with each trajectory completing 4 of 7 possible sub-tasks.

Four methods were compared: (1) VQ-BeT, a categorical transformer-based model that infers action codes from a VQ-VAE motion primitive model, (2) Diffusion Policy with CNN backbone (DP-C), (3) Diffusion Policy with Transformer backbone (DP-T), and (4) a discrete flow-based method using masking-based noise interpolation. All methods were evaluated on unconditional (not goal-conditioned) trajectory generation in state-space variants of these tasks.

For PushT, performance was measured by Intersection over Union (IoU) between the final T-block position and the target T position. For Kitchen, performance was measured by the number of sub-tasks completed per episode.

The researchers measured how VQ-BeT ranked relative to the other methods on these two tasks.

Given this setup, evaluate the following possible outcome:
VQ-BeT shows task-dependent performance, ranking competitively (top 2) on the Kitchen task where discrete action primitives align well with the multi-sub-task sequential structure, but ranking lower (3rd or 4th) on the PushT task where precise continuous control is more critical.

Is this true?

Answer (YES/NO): YES